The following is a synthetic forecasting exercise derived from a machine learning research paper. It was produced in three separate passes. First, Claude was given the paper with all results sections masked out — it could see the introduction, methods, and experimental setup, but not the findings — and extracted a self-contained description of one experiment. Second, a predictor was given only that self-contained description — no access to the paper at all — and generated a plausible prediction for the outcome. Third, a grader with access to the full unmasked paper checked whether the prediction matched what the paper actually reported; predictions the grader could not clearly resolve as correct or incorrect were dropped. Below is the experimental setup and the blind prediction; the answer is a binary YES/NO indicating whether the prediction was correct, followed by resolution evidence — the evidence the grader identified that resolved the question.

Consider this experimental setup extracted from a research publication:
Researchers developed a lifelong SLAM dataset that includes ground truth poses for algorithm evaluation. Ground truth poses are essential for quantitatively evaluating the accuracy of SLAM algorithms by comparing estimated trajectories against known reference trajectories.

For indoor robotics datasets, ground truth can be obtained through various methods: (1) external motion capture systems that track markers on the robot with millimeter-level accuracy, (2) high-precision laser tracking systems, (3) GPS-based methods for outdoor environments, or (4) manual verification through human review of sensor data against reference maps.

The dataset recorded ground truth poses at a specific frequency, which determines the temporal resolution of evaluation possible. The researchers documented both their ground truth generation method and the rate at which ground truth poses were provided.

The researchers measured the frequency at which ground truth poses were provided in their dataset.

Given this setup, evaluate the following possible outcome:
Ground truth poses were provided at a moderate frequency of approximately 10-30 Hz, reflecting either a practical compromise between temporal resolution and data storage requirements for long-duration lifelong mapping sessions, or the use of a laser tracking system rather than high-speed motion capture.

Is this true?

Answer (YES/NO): NO